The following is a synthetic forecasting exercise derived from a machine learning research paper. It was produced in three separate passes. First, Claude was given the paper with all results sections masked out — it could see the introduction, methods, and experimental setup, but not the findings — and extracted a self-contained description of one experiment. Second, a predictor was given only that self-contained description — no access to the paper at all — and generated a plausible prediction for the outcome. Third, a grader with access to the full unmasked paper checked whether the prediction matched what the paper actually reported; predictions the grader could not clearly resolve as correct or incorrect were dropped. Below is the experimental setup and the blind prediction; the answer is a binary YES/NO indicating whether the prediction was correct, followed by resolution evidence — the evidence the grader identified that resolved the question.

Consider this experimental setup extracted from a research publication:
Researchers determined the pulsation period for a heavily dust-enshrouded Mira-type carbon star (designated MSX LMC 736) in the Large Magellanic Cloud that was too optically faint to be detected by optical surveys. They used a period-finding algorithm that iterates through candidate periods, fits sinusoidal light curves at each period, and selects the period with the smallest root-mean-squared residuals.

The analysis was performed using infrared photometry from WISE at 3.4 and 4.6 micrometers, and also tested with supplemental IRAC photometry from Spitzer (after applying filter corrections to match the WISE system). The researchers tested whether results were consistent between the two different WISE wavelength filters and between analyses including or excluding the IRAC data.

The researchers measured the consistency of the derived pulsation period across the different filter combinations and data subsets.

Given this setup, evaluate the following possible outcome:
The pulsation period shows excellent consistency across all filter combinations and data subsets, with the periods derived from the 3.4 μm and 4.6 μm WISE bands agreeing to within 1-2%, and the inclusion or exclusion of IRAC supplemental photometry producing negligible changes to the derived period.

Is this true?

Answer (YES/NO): YES